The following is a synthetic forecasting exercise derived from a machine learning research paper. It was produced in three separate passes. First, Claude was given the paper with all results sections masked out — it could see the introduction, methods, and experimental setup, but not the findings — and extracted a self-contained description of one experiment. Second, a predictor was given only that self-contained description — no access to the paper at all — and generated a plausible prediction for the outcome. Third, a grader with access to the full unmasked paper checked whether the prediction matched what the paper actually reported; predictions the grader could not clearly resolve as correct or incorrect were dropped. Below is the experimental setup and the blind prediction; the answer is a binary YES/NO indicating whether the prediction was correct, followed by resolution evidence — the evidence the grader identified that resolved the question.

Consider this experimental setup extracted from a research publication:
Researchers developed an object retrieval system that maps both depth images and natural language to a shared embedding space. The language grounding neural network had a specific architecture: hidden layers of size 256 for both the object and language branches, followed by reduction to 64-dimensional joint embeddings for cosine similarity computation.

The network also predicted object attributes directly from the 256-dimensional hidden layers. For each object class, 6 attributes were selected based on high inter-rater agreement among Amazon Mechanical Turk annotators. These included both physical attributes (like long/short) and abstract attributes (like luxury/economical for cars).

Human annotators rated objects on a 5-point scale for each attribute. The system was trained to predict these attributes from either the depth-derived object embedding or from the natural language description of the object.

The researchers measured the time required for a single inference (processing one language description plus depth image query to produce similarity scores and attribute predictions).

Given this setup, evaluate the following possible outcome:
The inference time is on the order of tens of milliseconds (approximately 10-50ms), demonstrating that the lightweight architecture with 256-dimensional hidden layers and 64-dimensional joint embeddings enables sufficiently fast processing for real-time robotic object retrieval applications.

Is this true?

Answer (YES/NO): NO